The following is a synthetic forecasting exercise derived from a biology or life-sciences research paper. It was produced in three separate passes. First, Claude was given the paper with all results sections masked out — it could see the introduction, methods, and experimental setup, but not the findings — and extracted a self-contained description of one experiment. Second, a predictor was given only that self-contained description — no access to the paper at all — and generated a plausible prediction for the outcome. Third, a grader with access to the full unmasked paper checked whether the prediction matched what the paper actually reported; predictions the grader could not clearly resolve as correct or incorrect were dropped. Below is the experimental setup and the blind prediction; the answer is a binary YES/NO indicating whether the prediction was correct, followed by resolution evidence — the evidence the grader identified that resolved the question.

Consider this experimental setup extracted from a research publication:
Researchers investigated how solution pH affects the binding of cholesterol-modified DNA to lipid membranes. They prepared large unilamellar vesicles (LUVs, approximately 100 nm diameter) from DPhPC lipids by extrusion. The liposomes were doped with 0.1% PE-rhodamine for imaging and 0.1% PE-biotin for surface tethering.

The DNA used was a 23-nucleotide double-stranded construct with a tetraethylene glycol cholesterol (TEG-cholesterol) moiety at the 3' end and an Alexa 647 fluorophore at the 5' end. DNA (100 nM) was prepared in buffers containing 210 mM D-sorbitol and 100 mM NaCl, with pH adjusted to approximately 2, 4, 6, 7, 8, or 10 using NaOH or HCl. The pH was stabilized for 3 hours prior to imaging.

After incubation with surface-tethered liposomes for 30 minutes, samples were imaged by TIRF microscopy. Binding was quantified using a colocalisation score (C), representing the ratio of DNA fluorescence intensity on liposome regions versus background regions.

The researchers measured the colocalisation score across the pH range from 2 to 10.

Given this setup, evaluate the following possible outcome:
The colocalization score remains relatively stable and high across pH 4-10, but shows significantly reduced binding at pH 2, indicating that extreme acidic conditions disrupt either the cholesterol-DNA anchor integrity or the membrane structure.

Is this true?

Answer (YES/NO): NO